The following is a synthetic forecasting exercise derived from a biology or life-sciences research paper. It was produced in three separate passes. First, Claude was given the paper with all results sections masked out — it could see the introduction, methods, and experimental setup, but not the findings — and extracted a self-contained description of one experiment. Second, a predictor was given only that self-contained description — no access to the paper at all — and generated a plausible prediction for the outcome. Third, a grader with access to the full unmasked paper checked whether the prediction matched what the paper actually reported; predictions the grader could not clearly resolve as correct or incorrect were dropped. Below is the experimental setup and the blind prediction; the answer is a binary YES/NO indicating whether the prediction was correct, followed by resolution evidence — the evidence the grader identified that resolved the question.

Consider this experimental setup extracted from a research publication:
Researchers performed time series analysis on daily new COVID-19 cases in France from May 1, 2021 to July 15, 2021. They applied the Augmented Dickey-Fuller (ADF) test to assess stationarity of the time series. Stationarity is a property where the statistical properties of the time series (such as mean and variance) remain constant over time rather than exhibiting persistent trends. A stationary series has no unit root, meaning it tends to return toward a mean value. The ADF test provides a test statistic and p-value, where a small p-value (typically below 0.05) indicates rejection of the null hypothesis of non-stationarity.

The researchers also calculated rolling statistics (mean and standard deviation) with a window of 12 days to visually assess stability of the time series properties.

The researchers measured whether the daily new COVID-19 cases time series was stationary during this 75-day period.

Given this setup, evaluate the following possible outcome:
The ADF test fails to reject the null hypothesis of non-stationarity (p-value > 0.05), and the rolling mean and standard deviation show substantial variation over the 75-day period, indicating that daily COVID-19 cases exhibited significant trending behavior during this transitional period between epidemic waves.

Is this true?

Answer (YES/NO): NO